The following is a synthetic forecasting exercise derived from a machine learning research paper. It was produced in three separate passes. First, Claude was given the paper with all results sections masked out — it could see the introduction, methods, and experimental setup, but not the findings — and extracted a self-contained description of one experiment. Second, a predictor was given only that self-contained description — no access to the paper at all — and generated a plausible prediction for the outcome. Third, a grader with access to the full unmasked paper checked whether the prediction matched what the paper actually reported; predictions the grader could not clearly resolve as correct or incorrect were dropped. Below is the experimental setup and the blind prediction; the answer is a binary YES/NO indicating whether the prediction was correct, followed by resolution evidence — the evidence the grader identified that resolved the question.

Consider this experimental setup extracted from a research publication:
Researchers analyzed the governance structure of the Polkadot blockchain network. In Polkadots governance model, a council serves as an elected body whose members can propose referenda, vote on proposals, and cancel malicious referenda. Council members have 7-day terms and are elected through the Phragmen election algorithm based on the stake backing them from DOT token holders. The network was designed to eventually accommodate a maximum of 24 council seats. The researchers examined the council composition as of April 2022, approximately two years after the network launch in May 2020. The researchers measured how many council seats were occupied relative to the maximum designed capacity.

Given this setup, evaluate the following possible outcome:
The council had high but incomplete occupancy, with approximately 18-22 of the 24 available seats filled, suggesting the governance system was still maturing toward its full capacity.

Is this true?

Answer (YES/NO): NO